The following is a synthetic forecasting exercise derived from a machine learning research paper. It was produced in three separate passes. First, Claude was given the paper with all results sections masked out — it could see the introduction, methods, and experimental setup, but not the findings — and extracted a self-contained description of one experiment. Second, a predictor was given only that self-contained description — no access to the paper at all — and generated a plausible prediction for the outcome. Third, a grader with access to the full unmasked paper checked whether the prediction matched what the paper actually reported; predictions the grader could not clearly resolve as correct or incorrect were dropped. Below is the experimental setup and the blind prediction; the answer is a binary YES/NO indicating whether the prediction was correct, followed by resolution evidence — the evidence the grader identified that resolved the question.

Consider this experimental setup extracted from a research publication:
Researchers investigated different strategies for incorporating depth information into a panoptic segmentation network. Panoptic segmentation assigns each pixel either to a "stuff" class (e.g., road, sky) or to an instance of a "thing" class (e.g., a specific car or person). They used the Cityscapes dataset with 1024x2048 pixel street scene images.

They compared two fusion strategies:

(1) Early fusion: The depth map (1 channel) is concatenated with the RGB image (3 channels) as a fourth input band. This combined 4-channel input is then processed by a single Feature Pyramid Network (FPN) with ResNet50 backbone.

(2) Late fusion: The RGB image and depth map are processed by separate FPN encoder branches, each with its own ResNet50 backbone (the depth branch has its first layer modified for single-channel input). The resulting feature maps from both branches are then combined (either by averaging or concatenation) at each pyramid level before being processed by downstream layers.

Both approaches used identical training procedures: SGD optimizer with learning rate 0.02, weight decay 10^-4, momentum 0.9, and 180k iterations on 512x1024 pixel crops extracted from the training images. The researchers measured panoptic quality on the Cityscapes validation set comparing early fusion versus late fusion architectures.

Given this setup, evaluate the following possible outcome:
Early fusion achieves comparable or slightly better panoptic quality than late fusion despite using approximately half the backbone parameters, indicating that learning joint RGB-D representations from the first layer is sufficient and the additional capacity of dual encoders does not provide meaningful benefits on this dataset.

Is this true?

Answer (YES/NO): NO